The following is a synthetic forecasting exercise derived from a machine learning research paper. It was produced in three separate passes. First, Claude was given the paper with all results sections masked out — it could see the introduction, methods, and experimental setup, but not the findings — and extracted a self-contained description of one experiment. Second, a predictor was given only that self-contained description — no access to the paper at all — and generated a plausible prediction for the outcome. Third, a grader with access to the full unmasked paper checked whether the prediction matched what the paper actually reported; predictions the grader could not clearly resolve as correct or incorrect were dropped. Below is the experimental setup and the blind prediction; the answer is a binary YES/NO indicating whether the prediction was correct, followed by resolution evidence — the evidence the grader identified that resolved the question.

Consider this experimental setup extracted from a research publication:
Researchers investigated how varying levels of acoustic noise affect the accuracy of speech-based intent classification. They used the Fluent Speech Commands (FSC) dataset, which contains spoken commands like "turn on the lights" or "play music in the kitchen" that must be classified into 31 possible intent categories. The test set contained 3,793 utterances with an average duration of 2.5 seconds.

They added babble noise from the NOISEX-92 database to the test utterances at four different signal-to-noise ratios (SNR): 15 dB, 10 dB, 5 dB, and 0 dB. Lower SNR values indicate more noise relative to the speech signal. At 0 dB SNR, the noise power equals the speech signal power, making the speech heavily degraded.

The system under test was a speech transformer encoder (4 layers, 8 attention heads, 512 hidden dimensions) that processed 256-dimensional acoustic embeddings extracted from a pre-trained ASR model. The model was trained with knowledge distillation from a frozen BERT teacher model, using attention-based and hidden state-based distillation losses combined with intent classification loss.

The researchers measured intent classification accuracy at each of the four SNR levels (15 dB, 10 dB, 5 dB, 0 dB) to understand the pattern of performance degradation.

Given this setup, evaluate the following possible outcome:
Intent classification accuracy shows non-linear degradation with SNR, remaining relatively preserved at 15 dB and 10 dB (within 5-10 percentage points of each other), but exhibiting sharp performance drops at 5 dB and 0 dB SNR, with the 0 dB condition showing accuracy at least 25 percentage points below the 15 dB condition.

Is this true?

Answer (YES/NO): NO